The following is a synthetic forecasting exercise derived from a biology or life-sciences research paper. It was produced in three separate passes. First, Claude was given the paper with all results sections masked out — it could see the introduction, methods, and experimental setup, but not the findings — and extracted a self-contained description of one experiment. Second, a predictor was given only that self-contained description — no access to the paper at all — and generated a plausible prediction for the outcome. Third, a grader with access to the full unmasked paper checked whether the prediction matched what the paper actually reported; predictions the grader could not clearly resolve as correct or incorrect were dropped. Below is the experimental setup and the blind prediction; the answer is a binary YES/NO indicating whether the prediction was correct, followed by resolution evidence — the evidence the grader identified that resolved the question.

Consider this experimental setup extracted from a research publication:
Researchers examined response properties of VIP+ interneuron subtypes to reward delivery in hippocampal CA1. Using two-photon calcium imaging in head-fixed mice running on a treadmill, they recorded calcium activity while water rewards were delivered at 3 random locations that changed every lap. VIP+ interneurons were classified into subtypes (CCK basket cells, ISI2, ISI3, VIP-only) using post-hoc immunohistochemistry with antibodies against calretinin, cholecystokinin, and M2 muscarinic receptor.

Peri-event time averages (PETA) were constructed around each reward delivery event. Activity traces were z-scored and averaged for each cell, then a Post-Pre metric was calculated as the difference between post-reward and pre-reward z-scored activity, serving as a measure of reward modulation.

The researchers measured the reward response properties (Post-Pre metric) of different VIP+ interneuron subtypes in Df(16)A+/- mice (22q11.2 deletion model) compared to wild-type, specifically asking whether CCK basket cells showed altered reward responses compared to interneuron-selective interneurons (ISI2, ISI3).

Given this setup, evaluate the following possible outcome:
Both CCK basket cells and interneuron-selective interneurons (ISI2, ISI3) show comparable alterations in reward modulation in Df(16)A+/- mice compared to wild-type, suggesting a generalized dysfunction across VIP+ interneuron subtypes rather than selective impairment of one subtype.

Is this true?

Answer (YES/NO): NO